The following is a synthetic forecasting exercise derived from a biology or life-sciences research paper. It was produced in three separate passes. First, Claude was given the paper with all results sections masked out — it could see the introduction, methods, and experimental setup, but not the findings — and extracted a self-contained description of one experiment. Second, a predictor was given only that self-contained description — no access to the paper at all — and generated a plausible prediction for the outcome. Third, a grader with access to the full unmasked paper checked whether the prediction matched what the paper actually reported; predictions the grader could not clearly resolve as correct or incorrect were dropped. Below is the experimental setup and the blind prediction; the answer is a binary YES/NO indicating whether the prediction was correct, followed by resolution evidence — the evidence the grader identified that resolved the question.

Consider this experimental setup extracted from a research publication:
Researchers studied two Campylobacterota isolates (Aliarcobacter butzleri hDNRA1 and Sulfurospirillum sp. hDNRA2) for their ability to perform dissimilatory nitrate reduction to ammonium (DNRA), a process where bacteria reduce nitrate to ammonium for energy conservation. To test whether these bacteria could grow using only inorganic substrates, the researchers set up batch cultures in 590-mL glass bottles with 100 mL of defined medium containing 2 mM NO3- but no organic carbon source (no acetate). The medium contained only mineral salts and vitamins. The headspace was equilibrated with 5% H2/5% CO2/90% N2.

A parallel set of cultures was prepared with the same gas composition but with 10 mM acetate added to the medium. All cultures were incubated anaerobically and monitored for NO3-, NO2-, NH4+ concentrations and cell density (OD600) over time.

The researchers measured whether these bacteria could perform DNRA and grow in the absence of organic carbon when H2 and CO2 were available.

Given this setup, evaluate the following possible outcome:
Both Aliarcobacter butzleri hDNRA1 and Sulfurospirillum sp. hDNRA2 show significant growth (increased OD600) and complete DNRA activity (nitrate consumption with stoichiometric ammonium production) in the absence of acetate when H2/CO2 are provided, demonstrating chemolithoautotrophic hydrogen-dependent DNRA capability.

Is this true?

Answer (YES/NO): NO